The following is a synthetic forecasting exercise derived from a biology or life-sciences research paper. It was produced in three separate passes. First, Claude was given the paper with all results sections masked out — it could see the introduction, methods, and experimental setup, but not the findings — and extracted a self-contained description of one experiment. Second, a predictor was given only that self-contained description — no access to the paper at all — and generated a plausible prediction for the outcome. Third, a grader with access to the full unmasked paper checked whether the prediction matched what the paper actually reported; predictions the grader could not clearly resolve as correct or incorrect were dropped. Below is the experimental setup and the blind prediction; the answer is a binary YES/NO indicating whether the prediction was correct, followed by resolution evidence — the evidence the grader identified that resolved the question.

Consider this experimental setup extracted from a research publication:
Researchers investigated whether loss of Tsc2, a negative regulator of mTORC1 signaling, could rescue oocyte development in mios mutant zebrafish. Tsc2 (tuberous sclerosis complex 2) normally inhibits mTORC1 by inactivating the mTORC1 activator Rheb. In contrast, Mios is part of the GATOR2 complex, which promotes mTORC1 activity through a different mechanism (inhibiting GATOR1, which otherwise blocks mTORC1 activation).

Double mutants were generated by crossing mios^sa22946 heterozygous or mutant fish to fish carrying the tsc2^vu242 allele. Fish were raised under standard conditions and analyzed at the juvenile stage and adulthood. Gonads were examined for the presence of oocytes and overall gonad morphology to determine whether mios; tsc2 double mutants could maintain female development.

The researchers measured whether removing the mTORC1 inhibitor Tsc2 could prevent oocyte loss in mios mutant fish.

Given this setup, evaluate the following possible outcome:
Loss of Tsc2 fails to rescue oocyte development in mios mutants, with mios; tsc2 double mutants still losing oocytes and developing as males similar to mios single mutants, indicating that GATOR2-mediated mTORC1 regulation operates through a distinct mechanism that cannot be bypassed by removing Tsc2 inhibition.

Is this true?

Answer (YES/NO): YES